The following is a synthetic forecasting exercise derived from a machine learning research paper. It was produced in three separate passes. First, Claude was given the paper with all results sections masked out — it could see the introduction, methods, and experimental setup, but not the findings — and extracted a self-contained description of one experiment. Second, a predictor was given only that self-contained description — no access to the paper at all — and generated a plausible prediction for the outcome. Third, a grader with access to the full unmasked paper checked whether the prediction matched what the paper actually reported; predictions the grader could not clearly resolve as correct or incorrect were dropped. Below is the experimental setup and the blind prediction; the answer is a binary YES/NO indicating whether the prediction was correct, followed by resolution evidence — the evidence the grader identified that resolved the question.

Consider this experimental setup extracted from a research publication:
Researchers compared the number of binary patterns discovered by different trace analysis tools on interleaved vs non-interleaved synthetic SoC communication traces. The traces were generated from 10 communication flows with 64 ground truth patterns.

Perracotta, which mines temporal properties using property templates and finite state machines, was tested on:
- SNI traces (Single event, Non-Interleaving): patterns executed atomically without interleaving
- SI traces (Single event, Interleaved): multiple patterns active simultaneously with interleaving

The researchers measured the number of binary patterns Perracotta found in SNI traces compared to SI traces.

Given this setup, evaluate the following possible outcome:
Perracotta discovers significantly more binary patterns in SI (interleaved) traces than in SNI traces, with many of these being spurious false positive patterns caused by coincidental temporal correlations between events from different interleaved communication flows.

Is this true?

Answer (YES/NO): NO